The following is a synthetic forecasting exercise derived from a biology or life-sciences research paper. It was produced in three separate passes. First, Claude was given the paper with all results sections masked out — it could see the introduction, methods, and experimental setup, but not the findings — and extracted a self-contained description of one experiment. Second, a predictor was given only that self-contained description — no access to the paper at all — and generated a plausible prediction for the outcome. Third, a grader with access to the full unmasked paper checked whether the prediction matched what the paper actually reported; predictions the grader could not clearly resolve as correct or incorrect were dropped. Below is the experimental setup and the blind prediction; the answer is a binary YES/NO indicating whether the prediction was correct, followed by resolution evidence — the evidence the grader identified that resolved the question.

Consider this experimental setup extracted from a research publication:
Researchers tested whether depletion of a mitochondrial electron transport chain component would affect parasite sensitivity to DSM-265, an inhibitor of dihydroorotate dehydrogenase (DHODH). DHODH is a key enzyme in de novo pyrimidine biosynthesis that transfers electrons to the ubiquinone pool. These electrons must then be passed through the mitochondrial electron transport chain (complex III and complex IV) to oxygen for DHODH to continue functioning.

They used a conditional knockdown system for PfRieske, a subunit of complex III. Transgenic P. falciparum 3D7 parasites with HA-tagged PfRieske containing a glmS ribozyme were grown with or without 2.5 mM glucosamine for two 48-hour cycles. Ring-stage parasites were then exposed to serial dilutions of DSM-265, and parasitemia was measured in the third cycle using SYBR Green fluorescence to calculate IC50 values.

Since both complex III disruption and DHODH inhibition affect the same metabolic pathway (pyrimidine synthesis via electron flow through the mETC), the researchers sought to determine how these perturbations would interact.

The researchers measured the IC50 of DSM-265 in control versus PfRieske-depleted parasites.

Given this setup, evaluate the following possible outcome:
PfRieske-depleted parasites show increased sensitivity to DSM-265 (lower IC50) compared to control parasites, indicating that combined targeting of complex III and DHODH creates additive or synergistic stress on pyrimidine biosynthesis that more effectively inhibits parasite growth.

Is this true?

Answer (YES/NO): YES